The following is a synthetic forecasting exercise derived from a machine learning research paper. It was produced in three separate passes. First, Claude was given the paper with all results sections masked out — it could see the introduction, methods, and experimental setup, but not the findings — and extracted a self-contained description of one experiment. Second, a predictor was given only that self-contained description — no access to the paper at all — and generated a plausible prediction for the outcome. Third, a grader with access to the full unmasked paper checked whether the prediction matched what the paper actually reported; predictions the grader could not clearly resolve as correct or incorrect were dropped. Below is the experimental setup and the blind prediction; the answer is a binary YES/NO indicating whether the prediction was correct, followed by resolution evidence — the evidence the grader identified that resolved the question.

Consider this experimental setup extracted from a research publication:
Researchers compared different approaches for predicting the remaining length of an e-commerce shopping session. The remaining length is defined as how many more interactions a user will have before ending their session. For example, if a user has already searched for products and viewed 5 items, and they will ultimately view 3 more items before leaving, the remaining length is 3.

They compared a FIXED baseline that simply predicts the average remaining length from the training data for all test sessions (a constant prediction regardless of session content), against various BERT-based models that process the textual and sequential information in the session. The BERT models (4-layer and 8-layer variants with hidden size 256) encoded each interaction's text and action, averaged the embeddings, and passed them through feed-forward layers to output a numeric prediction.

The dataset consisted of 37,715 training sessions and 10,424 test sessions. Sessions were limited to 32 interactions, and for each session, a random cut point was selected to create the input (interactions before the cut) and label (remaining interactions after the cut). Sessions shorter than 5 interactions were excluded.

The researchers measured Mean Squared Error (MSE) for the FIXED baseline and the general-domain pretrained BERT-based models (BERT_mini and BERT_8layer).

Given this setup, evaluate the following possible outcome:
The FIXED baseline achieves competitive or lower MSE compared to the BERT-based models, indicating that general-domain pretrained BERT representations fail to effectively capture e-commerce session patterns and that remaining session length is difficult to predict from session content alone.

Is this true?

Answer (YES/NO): YES